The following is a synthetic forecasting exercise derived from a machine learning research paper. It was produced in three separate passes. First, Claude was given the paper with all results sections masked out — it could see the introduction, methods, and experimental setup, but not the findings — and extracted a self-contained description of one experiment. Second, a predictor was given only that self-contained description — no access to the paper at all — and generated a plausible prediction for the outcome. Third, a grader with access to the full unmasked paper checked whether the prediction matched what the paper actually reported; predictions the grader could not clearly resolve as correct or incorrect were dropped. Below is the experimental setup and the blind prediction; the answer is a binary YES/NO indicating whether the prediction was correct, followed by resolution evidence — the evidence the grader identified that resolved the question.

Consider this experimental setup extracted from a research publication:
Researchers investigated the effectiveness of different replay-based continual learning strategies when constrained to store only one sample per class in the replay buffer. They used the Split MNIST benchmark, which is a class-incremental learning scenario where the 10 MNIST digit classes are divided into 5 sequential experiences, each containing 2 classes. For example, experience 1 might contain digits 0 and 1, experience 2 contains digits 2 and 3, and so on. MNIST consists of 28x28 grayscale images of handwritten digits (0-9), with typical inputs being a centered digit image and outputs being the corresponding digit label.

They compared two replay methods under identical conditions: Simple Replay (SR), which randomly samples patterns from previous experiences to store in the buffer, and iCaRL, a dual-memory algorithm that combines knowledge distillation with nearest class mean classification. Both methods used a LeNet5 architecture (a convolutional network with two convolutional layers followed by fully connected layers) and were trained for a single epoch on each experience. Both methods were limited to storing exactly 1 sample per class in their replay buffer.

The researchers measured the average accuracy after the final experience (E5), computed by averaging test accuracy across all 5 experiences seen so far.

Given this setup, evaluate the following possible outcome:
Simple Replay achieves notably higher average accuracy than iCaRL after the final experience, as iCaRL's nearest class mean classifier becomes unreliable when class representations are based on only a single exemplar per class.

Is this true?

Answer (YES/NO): NO